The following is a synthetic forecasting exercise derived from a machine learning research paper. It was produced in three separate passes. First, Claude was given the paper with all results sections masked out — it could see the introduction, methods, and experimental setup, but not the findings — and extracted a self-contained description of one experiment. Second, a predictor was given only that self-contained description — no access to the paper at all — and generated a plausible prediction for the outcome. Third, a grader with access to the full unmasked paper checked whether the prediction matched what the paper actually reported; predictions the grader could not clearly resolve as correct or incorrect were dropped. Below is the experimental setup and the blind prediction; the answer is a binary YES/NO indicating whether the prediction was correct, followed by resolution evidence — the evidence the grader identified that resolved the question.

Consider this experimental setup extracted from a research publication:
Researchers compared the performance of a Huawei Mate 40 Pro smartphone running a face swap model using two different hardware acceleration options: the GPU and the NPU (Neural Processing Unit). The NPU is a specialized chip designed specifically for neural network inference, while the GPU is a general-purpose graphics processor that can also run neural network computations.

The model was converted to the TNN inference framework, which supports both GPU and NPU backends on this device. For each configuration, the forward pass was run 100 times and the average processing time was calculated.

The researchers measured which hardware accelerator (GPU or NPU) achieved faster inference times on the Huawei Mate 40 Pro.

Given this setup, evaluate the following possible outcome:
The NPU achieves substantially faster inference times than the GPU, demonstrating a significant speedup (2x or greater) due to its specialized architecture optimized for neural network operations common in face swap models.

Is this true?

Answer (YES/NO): NO